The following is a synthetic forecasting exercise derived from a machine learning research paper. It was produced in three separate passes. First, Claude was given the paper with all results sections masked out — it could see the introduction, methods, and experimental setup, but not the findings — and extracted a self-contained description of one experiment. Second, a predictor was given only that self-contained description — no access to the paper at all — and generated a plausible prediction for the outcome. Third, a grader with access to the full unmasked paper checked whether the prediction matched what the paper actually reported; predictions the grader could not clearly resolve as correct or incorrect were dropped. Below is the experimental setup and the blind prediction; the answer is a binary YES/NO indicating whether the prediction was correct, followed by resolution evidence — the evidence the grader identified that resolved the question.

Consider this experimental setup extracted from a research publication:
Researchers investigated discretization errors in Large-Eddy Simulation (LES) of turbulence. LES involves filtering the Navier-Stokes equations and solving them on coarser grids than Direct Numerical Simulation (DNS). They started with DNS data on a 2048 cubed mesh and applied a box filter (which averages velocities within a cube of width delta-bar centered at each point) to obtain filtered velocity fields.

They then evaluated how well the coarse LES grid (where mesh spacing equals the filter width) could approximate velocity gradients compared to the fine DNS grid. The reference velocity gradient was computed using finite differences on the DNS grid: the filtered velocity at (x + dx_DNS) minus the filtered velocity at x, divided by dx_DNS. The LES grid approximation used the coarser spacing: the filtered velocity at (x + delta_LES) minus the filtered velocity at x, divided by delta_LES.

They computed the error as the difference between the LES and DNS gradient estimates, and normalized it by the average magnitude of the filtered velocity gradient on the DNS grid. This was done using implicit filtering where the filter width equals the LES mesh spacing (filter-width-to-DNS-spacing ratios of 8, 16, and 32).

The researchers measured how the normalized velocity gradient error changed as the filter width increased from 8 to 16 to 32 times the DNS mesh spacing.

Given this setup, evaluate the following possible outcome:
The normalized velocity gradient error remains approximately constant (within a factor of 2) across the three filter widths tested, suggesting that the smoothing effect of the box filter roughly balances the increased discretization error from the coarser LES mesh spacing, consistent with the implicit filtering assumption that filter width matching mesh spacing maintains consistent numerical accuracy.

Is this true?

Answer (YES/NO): NO